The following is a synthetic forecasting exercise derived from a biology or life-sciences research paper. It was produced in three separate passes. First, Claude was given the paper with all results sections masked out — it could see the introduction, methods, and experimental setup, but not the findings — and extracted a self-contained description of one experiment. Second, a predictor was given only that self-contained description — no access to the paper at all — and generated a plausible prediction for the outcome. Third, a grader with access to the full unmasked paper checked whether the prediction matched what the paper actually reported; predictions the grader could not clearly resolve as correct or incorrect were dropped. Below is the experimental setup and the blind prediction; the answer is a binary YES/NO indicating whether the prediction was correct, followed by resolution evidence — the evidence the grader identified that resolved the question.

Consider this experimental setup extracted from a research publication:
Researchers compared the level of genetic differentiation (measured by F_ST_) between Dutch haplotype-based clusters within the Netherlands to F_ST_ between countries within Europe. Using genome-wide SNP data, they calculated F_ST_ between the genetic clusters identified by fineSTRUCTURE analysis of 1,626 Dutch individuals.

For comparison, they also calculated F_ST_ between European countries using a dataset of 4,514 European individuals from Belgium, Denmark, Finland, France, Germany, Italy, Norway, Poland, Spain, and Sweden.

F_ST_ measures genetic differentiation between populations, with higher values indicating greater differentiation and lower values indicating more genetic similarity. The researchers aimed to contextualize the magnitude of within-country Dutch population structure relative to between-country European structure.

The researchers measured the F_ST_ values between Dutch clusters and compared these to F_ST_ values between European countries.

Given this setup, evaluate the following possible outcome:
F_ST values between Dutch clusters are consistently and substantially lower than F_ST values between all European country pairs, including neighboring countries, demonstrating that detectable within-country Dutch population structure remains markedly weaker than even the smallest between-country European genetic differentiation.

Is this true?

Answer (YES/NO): NO